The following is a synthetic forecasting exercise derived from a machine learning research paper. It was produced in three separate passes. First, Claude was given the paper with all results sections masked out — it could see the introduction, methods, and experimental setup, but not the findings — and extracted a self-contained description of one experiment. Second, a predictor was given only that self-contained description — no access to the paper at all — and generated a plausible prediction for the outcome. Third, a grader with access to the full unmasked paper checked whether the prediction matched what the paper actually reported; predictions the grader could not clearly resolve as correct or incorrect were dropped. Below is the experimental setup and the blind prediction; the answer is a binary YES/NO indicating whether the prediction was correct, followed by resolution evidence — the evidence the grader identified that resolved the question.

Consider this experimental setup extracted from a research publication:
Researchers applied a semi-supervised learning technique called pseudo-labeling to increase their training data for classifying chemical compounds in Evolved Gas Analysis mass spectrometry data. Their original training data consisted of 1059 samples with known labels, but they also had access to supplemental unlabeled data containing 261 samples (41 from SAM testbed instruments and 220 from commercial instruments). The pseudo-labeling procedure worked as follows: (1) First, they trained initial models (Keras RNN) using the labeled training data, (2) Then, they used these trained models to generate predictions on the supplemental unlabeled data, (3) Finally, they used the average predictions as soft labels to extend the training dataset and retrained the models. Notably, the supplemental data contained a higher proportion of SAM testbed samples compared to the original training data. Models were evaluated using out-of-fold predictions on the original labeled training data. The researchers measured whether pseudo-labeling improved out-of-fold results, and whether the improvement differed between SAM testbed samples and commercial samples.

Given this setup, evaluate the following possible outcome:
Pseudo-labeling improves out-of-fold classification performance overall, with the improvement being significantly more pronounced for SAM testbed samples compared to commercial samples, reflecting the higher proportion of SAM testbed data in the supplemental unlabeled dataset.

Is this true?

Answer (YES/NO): NO